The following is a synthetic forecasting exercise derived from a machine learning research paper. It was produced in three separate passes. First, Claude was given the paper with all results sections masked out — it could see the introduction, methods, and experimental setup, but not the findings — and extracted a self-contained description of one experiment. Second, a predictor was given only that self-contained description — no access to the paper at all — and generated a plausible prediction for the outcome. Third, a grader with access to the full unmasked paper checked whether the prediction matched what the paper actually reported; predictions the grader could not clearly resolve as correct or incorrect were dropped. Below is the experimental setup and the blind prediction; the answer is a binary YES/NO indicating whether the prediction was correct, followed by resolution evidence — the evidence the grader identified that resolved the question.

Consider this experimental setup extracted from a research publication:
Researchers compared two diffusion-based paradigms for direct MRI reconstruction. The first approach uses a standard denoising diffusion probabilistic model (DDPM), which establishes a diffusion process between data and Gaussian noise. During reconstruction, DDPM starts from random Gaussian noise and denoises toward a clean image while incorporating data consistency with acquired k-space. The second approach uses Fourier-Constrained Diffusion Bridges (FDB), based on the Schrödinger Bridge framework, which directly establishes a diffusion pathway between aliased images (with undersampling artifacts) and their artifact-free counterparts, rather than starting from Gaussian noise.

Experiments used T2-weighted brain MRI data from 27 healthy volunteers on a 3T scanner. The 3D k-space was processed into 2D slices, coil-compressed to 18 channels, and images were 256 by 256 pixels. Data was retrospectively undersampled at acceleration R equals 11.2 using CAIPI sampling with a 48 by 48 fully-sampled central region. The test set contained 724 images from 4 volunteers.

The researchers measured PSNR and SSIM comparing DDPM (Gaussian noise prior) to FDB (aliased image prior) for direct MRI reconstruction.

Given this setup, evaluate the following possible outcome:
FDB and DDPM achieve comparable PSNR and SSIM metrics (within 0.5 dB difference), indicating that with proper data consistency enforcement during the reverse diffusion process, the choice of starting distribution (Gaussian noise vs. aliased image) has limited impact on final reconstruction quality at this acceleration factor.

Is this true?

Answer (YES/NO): NO